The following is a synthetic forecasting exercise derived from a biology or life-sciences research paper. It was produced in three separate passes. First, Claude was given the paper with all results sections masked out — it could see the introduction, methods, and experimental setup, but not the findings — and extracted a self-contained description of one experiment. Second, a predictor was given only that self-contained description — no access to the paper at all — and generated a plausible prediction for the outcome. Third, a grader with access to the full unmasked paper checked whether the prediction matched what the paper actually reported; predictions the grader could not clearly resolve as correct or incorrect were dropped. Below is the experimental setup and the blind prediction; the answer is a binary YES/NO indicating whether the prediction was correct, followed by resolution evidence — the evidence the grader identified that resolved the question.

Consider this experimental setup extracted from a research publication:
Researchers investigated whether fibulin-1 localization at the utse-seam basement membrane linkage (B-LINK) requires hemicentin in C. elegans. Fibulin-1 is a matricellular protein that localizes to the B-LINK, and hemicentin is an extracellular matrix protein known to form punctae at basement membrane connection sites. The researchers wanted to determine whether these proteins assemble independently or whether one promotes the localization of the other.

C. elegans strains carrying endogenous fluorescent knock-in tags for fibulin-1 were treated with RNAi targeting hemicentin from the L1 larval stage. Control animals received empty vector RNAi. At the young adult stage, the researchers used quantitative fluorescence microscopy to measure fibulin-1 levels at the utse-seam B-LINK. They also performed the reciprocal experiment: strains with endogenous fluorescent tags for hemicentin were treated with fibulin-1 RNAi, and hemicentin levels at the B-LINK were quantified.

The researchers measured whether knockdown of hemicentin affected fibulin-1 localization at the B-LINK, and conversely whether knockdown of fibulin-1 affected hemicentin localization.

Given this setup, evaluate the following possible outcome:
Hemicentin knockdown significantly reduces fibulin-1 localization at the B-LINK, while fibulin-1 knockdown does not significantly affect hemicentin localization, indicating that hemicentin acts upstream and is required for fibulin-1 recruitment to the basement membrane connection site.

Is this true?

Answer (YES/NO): NO